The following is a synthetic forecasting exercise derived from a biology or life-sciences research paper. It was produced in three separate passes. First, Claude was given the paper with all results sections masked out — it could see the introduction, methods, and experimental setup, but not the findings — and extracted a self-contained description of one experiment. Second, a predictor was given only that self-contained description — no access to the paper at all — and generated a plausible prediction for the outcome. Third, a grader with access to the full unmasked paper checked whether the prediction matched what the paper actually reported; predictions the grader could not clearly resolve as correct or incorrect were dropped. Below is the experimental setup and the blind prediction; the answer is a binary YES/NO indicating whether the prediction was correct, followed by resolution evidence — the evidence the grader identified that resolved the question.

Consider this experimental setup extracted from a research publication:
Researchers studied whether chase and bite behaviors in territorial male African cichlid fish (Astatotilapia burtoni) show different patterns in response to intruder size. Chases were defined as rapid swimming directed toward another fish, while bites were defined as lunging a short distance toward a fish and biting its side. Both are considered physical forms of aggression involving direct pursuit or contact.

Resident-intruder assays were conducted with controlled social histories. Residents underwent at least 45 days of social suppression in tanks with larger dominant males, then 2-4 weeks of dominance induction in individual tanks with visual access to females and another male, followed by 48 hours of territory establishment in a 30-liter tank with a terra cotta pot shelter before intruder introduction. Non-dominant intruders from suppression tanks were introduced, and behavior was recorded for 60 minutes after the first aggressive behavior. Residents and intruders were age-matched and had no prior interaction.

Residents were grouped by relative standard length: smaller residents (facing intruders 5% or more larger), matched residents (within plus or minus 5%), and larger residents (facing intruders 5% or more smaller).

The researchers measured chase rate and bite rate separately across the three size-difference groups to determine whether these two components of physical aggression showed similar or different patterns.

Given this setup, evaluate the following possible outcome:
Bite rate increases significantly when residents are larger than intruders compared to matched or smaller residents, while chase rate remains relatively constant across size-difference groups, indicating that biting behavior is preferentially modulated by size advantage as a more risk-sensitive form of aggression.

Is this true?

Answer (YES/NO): NO